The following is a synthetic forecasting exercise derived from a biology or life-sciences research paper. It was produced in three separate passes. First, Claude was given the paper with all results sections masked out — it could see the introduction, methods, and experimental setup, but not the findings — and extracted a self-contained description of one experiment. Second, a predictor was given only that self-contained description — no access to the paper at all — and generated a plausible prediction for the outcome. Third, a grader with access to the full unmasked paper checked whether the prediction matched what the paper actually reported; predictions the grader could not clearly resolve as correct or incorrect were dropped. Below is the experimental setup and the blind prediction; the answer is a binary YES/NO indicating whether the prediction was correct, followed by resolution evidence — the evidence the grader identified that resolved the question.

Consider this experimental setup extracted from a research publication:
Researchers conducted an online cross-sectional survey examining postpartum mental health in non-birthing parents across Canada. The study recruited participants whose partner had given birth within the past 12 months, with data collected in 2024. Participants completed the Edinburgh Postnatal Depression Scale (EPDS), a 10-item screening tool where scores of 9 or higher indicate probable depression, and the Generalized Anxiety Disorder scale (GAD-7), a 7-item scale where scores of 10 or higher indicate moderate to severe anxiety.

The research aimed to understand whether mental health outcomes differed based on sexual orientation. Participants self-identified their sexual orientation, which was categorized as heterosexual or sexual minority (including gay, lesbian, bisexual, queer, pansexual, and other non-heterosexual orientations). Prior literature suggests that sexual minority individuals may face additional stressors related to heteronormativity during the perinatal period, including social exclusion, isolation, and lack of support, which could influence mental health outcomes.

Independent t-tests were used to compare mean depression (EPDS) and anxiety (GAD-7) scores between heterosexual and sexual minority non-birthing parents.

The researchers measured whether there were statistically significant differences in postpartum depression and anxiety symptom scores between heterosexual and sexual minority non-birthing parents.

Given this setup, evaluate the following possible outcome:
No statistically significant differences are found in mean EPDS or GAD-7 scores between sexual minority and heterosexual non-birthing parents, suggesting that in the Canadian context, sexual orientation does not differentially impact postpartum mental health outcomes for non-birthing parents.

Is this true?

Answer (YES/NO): NO